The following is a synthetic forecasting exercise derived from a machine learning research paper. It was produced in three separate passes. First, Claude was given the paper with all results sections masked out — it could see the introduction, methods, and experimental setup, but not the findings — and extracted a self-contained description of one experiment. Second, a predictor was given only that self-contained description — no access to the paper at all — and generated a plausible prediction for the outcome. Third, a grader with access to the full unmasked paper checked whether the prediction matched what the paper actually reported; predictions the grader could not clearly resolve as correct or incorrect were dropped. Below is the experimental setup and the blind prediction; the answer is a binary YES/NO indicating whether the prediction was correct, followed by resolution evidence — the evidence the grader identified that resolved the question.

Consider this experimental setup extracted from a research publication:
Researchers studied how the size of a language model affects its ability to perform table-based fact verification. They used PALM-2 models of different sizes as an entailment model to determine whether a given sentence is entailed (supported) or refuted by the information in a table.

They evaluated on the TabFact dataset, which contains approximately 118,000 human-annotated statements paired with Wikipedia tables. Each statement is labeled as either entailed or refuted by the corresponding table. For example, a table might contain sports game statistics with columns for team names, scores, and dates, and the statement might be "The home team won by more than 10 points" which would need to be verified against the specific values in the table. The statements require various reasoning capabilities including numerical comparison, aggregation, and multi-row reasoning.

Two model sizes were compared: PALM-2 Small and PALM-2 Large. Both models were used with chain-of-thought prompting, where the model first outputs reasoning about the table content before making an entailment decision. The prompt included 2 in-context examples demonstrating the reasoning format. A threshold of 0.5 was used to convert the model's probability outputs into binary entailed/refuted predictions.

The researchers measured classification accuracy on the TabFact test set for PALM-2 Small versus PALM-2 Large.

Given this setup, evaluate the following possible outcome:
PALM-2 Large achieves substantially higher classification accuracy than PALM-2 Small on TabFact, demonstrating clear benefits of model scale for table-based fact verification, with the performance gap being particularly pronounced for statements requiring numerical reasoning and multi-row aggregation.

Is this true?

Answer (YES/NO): NO